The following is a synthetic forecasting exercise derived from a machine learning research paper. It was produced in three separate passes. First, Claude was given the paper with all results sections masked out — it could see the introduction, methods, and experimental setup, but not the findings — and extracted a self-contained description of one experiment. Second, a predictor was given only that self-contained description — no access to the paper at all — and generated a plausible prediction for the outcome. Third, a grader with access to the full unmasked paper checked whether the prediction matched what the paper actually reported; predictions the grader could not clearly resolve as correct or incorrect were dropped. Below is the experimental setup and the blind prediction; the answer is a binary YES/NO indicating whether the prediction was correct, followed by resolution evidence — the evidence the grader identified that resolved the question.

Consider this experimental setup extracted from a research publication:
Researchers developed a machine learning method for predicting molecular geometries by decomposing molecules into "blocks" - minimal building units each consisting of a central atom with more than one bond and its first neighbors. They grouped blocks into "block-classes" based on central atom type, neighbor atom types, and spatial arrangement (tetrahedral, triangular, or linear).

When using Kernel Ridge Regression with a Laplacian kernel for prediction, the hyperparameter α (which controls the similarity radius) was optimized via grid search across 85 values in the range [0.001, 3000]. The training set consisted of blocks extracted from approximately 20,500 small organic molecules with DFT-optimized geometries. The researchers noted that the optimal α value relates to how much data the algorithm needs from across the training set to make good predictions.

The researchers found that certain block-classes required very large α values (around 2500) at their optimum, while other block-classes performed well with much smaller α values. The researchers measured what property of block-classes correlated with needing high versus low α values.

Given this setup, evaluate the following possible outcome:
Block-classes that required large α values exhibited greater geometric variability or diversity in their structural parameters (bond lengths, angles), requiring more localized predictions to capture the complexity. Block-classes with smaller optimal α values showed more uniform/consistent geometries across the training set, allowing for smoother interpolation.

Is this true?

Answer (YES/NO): YES